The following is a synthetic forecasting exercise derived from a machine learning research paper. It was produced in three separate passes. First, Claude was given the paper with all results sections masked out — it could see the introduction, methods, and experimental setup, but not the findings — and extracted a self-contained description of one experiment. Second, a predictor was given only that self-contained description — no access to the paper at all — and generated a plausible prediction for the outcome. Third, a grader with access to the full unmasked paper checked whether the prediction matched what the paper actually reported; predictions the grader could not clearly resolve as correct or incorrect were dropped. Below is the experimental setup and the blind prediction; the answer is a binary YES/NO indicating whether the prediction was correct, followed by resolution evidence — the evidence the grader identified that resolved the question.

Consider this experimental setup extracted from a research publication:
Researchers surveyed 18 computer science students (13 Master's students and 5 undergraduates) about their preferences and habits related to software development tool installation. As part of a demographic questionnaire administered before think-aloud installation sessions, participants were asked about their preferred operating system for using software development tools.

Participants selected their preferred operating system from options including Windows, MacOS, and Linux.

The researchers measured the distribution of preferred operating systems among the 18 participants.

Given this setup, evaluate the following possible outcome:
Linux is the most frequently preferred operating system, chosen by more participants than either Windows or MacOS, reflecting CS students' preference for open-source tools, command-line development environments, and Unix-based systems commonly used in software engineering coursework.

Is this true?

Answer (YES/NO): NO